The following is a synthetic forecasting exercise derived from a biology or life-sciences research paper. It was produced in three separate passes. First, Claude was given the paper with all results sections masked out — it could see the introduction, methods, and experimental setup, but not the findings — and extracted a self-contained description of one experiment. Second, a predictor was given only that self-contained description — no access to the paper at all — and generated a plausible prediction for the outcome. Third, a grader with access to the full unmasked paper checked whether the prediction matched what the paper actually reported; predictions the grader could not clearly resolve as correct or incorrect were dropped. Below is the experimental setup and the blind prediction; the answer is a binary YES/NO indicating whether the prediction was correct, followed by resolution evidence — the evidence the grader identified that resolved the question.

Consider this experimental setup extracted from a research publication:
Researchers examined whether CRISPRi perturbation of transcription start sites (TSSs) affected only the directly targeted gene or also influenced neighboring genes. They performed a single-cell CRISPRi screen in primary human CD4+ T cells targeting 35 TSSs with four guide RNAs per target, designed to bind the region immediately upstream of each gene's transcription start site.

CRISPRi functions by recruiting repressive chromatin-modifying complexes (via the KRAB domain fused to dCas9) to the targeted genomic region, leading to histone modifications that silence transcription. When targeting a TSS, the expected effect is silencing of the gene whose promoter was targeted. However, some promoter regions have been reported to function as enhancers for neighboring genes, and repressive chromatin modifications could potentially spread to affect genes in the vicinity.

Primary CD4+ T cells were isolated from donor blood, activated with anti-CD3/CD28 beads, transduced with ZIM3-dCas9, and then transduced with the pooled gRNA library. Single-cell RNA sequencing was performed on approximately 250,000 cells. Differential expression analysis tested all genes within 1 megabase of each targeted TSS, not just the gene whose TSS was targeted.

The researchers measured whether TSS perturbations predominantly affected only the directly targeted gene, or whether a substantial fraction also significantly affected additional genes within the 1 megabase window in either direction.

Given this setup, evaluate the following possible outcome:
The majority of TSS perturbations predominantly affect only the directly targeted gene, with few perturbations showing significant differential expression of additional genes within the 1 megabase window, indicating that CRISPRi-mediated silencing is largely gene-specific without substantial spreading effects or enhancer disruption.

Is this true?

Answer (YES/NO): NO